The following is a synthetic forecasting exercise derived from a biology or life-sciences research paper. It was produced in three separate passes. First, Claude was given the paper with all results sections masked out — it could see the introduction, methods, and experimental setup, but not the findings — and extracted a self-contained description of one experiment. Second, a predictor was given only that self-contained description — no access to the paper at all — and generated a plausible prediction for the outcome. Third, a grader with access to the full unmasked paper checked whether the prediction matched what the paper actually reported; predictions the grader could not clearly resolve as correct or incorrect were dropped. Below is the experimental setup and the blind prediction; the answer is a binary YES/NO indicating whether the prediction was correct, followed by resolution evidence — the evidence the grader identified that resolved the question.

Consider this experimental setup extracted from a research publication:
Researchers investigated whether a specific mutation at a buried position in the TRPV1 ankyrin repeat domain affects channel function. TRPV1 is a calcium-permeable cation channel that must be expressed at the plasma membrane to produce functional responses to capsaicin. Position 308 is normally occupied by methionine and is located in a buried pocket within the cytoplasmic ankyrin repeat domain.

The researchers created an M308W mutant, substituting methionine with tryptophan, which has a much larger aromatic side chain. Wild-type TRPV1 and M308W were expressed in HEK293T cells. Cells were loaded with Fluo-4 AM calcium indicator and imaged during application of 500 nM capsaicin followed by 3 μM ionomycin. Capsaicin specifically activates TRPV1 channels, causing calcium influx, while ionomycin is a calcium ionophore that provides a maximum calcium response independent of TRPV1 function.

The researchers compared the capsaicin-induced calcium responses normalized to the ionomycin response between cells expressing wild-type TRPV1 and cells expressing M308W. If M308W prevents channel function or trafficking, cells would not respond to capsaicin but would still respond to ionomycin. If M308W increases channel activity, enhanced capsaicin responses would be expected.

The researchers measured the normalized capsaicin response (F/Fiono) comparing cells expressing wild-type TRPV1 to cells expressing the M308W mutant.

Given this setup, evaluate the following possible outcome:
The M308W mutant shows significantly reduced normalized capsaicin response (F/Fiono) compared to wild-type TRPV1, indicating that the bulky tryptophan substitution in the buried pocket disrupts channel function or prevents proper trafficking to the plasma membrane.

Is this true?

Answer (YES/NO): YES